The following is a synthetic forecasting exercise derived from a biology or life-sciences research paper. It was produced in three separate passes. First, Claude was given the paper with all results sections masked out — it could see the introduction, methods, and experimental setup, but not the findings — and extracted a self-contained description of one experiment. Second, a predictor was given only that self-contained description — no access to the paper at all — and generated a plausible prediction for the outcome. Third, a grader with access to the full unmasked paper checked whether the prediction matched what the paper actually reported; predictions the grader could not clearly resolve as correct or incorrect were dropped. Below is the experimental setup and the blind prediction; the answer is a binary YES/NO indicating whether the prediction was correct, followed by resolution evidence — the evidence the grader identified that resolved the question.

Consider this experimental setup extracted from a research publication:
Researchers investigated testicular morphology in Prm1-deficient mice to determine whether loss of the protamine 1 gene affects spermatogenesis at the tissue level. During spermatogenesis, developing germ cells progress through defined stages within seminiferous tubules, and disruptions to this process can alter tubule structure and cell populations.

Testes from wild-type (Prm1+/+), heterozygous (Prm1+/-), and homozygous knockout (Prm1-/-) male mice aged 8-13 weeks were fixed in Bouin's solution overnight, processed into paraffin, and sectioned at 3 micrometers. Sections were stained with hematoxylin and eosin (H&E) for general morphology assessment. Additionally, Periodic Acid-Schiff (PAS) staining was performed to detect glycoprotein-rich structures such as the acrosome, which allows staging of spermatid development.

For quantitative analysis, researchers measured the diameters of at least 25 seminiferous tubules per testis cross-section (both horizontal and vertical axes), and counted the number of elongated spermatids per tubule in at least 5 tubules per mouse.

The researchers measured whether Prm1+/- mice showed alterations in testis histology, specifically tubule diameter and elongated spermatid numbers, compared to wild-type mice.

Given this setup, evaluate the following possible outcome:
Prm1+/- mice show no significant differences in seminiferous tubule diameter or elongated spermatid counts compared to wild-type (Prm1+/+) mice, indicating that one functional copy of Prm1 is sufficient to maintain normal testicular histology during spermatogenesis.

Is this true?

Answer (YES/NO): YES